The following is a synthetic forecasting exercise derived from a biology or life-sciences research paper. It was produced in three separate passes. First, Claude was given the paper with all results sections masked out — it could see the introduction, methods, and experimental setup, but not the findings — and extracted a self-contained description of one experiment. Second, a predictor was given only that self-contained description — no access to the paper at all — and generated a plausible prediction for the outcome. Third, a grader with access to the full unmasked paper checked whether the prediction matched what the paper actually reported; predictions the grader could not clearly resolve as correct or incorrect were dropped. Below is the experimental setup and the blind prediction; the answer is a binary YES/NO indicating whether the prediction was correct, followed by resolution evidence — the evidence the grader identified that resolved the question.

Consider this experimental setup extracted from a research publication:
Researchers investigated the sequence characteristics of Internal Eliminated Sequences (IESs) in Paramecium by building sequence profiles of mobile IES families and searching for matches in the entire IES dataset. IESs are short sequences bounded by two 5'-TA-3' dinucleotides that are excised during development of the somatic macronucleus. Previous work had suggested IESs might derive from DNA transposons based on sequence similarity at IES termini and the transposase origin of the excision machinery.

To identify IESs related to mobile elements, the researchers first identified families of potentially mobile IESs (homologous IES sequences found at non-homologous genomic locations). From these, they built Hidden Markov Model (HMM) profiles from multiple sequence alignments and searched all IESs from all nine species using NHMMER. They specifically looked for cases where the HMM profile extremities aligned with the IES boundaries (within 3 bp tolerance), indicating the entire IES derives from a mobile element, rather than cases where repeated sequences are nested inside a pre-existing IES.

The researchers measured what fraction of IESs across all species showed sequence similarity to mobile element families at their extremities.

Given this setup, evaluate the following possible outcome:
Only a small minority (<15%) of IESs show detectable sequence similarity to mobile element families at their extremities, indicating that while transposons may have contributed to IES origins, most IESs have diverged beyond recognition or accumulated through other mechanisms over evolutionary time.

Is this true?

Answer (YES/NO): YES